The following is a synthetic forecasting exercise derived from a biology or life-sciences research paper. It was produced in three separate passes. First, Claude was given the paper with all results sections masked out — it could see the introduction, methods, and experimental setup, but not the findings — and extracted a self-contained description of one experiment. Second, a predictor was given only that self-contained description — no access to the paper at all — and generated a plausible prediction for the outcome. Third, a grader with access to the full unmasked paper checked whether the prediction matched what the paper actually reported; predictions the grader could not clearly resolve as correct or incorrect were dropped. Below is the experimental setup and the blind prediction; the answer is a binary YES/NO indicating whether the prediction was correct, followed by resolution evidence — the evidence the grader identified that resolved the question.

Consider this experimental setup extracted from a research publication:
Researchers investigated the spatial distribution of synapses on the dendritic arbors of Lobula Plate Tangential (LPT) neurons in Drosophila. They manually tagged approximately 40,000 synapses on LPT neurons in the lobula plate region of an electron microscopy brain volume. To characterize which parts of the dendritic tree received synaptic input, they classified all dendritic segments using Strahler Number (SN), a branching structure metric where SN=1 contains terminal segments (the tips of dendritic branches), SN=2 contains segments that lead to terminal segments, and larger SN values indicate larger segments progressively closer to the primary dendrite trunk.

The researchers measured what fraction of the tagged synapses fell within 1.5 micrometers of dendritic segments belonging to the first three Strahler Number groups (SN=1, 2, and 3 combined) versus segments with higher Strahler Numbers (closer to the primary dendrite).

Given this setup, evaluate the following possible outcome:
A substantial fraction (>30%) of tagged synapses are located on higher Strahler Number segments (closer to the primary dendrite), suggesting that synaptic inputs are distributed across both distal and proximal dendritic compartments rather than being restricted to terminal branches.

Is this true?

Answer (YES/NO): NO